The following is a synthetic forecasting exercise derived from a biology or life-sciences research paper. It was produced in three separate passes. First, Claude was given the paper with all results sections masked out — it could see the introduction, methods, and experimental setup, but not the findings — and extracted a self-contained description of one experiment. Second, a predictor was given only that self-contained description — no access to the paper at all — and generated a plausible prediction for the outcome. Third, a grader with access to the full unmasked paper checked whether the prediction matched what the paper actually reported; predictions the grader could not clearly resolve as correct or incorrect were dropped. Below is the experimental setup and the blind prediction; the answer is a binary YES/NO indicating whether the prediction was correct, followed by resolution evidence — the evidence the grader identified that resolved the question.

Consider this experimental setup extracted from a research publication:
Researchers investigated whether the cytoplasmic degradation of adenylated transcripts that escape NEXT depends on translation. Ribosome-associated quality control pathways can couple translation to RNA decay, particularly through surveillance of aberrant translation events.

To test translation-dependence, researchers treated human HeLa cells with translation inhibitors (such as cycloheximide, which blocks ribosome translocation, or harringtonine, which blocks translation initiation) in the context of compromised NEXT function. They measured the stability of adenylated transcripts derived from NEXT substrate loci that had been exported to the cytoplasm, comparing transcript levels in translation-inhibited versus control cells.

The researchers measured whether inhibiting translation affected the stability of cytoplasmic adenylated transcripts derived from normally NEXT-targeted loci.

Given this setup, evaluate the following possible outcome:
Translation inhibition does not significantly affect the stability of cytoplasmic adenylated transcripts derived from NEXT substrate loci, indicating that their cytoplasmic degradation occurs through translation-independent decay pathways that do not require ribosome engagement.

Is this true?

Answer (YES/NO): NO